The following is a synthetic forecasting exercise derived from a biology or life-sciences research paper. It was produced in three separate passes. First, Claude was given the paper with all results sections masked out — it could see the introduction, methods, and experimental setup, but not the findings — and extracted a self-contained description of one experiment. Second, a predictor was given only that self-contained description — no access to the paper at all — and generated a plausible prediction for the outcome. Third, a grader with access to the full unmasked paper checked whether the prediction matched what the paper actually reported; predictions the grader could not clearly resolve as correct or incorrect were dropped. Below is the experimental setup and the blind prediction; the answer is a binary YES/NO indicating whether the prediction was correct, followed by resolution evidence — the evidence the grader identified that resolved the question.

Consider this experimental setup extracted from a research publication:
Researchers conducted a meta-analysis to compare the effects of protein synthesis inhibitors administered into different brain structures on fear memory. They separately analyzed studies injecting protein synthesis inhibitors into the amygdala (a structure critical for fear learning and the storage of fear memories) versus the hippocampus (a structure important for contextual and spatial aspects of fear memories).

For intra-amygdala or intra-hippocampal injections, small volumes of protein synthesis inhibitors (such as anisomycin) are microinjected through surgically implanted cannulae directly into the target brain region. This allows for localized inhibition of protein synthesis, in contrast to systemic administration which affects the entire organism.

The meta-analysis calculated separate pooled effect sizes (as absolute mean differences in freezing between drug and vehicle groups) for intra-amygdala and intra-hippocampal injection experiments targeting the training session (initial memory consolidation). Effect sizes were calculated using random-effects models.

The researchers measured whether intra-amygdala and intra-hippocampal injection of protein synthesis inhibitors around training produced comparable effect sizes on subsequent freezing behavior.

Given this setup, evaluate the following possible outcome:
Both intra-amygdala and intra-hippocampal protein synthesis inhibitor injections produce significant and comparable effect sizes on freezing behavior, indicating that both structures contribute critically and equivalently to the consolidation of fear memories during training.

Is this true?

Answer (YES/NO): YES